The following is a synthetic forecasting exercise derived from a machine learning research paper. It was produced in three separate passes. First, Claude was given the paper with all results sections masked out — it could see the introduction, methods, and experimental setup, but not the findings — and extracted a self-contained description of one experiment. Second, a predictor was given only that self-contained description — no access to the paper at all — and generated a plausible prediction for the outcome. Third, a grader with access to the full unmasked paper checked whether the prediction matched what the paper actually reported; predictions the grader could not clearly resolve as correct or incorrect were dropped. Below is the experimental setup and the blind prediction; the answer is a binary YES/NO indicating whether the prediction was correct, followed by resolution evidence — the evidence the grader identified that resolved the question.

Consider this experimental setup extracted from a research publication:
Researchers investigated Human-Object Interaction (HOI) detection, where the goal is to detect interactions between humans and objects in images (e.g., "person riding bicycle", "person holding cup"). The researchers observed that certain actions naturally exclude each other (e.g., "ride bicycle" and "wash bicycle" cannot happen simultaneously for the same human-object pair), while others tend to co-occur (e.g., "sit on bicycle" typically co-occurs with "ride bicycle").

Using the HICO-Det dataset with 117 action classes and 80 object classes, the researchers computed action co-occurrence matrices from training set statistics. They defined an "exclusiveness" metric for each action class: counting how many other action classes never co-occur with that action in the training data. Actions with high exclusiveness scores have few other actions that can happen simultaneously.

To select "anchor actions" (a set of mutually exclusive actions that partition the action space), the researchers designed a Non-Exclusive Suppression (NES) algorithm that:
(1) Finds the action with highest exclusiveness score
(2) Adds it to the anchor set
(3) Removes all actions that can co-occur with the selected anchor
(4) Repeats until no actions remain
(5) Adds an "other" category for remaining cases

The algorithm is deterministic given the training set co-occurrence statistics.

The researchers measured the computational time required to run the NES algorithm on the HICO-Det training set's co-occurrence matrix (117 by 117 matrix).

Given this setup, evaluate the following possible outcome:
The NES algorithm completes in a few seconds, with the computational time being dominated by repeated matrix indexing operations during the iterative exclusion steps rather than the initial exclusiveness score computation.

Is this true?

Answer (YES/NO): NO